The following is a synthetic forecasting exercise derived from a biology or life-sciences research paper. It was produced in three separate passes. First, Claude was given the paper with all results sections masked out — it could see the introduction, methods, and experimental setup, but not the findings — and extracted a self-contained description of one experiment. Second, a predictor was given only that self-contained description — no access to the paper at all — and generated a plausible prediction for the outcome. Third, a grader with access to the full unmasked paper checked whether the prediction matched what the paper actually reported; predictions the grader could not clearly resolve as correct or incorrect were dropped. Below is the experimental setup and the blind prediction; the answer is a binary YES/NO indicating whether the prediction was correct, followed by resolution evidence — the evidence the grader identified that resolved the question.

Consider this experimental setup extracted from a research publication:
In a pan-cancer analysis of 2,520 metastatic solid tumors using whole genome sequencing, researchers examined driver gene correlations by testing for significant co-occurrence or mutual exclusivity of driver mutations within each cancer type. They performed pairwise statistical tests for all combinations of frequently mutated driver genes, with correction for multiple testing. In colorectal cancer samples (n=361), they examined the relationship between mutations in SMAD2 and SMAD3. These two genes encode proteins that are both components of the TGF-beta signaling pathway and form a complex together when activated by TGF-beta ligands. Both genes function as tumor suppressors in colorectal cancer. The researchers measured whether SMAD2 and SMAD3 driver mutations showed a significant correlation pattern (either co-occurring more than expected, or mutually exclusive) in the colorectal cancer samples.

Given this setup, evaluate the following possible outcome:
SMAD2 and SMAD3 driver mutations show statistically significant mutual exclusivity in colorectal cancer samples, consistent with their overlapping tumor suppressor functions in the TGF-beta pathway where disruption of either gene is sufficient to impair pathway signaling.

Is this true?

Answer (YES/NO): NO